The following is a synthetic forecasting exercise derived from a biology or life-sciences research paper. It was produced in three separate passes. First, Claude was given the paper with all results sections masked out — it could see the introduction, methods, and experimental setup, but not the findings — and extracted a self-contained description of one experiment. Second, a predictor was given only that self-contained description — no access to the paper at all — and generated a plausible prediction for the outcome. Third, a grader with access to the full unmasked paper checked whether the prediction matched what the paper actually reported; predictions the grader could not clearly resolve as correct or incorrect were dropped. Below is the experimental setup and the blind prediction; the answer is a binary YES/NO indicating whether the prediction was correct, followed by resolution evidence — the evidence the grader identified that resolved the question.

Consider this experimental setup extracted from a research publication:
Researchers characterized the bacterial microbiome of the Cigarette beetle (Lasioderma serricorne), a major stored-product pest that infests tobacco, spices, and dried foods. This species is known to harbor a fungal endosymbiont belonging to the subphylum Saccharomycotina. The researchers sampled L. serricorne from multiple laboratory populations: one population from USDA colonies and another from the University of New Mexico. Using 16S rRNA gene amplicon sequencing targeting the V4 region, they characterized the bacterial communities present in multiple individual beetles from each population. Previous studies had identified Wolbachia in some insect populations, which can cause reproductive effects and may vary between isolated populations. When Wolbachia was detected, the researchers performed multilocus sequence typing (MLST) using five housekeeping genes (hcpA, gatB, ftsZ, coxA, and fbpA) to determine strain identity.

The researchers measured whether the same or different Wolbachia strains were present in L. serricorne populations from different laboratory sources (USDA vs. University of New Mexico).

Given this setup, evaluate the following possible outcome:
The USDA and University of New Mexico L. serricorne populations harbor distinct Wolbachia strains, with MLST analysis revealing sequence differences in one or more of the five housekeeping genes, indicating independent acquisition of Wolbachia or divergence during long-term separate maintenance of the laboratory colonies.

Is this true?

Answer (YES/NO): YES